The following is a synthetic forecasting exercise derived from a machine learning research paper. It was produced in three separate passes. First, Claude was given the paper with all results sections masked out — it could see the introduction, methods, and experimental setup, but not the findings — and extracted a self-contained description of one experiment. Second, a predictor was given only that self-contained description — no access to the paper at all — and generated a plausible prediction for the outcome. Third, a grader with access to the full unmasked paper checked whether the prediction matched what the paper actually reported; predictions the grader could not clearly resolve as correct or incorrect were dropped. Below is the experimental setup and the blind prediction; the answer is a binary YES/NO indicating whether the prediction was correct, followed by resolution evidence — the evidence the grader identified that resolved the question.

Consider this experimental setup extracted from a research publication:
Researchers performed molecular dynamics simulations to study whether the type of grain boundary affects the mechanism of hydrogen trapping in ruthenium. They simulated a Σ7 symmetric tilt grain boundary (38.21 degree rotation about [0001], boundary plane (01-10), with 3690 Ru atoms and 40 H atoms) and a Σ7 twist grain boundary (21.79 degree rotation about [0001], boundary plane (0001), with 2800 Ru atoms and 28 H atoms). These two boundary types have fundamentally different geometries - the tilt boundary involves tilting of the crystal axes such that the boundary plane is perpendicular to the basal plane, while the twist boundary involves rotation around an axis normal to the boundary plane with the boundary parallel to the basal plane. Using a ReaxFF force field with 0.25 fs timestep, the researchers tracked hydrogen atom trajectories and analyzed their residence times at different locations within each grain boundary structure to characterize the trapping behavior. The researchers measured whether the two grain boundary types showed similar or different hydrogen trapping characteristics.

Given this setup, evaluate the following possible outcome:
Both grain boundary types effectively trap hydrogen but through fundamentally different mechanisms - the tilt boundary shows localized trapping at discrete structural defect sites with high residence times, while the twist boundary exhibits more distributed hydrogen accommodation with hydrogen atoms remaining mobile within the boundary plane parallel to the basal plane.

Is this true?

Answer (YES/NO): NO